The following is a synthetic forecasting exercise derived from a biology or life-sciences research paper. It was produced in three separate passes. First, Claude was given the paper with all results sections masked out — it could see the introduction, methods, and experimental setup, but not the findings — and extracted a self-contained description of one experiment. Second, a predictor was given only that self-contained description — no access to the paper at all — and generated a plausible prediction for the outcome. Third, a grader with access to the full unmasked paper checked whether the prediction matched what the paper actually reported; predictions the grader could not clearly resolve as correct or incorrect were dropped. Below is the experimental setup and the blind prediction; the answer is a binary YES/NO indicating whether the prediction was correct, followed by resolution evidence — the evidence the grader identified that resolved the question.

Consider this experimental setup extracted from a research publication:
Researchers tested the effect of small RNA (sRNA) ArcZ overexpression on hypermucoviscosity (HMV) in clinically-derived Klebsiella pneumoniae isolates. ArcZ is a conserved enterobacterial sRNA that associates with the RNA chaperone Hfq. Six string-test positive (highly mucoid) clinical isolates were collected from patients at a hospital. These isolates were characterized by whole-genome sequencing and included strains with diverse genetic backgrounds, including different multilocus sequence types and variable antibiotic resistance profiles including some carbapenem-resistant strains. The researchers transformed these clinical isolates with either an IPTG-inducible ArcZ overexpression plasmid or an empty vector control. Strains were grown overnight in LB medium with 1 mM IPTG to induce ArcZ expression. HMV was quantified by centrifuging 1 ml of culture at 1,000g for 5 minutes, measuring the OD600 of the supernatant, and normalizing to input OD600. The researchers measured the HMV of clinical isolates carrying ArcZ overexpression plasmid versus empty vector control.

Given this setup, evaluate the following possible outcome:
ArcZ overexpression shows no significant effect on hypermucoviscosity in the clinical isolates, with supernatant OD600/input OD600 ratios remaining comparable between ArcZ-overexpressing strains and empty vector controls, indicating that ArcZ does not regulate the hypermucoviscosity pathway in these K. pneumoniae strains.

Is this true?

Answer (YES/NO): NO